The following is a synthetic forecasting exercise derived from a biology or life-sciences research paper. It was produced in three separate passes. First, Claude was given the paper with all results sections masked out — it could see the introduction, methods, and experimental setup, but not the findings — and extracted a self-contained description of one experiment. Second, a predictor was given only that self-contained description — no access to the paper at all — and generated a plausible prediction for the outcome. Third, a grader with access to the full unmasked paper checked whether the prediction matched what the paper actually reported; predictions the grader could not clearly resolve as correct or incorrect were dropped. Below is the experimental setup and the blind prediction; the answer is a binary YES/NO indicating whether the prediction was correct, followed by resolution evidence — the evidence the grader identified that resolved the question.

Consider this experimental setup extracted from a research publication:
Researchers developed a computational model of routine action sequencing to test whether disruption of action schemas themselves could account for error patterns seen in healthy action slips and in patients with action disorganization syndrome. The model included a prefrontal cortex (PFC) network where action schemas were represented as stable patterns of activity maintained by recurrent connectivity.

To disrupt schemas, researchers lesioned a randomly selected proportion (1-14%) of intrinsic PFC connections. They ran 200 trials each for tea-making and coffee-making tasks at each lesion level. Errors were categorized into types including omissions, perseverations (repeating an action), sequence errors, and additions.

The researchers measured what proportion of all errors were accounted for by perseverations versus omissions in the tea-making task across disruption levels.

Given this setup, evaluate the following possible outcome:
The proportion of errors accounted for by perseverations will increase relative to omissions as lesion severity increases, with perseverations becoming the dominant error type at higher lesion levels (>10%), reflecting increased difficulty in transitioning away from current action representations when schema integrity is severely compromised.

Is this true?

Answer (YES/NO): NO